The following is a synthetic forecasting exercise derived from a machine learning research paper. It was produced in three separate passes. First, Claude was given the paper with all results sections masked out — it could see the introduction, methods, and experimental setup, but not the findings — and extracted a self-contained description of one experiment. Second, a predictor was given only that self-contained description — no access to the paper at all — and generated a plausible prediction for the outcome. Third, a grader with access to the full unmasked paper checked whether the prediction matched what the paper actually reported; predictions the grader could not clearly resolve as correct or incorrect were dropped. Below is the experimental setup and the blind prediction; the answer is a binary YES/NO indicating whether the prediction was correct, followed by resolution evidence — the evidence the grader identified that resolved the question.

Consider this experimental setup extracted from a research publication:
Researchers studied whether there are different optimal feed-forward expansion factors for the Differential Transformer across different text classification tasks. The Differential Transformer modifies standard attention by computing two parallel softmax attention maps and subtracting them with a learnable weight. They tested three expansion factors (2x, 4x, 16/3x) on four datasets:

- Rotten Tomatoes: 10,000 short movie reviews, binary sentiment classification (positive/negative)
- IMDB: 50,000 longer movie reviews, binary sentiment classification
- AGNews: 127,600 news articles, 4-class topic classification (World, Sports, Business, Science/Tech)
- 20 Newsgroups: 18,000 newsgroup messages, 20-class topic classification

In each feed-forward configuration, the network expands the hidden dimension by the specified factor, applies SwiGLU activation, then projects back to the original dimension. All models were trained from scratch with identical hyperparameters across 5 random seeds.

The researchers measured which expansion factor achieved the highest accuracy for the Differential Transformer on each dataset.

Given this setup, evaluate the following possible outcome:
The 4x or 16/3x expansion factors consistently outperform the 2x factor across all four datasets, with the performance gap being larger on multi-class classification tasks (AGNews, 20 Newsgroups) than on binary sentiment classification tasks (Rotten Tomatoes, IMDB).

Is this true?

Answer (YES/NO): NO